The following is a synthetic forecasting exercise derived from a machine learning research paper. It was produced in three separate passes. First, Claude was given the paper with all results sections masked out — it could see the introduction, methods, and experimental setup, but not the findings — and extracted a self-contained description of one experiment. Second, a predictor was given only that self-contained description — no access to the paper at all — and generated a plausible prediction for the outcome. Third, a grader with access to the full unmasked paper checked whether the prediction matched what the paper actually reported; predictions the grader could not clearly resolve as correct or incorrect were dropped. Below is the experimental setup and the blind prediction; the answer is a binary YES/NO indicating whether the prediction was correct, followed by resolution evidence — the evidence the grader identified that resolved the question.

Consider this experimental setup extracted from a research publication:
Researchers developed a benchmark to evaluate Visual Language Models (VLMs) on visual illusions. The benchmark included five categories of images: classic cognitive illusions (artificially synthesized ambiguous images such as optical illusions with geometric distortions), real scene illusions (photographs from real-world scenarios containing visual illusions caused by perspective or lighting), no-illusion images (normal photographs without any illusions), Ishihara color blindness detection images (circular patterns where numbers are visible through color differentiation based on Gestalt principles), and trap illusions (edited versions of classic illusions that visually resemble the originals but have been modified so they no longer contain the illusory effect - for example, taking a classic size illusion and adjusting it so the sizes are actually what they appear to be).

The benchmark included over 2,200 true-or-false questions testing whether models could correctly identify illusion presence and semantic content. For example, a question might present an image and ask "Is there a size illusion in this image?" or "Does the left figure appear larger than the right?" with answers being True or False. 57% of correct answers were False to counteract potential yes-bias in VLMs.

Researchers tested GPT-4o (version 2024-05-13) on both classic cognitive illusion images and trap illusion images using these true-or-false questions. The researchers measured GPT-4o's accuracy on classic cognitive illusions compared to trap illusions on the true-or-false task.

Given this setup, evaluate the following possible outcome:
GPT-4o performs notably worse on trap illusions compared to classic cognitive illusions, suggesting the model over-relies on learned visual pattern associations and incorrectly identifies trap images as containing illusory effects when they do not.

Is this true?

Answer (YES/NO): YES